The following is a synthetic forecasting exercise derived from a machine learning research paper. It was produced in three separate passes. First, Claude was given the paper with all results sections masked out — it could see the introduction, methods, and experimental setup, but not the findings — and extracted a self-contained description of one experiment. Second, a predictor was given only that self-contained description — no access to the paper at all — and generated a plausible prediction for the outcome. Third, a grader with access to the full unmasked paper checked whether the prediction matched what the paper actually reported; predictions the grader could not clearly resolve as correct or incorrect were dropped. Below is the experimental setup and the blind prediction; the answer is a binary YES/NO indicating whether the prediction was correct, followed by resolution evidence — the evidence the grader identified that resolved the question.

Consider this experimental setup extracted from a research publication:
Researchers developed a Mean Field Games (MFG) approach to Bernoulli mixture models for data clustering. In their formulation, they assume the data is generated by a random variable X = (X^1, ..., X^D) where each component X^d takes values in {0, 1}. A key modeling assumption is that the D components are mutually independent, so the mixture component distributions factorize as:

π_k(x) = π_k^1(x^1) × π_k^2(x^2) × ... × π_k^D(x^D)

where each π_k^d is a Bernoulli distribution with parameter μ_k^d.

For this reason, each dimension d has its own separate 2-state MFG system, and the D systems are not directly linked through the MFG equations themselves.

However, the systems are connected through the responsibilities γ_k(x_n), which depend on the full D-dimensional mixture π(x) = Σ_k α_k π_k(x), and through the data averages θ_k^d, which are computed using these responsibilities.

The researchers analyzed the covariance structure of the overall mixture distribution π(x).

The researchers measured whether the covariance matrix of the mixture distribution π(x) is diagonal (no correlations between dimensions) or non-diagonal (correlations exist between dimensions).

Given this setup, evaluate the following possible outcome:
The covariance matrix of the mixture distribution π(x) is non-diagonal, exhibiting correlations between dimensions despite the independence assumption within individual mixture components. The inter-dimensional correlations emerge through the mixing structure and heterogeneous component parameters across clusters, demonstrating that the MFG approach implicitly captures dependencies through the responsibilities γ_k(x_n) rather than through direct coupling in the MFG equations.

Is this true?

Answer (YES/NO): YES